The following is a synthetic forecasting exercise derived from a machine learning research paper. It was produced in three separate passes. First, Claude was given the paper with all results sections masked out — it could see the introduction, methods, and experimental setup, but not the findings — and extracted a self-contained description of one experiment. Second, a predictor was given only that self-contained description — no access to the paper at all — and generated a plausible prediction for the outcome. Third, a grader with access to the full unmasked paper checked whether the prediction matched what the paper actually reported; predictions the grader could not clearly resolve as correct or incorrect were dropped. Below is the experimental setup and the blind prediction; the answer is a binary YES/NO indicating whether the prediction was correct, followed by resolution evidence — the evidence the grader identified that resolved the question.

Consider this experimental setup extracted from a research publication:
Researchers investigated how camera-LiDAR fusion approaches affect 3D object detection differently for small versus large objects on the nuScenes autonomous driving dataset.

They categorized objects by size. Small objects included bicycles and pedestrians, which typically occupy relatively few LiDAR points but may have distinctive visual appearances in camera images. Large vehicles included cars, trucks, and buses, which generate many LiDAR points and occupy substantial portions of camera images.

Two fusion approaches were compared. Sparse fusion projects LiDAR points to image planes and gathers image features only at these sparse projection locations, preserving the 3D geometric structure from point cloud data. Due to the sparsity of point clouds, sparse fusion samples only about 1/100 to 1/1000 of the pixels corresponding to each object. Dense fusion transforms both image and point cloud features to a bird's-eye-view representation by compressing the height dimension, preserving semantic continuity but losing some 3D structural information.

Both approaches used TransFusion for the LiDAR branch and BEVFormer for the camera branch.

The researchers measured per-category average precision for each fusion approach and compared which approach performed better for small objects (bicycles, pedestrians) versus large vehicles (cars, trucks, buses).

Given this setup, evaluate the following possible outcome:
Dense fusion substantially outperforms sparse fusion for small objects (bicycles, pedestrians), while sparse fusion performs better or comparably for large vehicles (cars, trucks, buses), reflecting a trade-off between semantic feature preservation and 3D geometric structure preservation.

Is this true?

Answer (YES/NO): NO